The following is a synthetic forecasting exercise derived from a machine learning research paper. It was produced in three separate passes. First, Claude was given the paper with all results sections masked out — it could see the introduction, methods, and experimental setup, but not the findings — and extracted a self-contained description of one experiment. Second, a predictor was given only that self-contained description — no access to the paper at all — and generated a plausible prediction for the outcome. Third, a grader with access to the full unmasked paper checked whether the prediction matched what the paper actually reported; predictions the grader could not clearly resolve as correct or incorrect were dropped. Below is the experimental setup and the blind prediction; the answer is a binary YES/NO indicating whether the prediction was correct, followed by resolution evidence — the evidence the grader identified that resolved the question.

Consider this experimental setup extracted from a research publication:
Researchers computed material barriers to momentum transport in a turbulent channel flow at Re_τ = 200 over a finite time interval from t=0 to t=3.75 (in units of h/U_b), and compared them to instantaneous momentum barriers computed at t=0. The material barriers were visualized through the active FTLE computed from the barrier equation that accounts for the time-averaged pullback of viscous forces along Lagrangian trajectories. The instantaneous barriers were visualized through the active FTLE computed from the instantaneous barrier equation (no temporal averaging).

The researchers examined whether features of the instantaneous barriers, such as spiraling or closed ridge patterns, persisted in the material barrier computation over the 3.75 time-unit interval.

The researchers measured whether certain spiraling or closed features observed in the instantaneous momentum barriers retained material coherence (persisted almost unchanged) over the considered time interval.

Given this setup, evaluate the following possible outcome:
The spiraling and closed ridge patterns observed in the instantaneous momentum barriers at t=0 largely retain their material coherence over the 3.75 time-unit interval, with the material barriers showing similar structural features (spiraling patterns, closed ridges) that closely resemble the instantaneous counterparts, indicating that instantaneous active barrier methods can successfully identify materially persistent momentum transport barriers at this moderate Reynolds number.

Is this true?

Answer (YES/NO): YES